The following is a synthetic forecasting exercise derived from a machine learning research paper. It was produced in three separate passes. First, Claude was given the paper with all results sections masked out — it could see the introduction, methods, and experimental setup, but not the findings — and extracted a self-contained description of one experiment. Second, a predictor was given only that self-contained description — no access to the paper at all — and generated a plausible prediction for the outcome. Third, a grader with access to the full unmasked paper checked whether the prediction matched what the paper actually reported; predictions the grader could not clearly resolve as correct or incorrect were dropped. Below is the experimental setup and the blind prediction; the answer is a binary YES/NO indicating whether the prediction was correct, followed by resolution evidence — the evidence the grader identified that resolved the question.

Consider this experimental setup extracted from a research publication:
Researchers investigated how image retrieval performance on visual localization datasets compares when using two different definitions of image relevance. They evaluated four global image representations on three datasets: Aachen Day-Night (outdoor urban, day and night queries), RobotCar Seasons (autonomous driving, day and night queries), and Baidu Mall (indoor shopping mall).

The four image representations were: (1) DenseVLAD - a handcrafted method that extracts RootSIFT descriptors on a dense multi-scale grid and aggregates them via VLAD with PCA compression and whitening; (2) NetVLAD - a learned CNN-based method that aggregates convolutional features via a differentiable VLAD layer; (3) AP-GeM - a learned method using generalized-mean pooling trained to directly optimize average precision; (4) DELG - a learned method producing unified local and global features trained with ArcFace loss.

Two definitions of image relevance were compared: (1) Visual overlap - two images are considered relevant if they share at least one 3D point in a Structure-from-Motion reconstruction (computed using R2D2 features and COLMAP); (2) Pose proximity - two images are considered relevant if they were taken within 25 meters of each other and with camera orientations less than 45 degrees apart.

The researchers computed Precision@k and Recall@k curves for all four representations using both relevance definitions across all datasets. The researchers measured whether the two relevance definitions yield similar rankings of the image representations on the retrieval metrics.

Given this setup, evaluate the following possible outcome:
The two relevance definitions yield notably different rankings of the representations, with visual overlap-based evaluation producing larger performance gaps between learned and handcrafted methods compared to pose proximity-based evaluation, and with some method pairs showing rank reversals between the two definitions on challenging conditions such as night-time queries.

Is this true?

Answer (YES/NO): NO